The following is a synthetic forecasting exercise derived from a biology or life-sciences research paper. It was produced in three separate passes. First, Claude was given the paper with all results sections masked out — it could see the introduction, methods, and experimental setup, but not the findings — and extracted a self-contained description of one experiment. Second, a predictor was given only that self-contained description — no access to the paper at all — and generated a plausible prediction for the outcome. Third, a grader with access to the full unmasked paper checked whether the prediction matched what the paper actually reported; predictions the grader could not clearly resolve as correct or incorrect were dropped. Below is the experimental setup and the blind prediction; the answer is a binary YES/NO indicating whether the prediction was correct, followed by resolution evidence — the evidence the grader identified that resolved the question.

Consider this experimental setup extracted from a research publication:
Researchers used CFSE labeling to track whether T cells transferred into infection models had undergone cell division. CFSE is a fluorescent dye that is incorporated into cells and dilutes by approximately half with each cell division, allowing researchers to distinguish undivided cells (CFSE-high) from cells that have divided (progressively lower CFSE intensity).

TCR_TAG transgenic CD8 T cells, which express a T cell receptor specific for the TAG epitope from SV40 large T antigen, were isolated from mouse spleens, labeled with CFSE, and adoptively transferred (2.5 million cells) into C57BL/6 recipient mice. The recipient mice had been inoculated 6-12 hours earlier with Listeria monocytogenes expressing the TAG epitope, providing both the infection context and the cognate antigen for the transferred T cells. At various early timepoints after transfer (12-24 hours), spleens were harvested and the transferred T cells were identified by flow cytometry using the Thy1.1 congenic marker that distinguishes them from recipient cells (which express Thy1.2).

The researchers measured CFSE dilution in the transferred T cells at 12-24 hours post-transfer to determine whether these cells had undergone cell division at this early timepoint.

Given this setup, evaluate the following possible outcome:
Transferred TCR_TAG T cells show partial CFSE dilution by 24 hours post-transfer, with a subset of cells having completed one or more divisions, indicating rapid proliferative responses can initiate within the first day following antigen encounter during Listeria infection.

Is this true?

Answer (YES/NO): NO